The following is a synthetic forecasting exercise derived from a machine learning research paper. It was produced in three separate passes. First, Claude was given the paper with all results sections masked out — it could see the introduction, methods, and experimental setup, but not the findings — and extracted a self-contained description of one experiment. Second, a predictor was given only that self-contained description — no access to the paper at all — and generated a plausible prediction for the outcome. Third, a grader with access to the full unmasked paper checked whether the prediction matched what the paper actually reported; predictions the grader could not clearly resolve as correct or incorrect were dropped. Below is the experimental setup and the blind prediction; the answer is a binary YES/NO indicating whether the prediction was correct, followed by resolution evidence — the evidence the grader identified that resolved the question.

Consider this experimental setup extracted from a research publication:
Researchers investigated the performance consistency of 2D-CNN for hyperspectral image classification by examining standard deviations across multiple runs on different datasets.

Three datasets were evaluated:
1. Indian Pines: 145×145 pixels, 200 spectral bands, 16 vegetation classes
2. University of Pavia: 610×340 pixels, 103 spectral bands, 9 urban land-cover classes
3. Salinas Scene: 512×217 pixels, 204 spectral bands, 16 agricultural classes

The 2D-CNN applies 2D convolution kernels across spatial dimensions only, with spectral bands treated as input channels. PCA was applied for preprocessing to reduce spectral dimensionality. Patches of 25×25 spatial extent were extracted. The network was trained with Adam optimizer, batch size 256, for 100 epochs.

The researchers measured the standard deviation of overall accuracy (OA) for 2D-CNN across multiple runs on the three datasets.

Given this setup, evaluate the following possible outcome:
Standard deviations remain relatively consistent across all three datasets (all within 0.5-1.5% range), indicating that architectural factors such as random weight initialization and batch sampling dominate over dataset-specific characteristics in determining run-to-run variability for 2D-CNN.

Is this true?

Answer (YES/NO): NO